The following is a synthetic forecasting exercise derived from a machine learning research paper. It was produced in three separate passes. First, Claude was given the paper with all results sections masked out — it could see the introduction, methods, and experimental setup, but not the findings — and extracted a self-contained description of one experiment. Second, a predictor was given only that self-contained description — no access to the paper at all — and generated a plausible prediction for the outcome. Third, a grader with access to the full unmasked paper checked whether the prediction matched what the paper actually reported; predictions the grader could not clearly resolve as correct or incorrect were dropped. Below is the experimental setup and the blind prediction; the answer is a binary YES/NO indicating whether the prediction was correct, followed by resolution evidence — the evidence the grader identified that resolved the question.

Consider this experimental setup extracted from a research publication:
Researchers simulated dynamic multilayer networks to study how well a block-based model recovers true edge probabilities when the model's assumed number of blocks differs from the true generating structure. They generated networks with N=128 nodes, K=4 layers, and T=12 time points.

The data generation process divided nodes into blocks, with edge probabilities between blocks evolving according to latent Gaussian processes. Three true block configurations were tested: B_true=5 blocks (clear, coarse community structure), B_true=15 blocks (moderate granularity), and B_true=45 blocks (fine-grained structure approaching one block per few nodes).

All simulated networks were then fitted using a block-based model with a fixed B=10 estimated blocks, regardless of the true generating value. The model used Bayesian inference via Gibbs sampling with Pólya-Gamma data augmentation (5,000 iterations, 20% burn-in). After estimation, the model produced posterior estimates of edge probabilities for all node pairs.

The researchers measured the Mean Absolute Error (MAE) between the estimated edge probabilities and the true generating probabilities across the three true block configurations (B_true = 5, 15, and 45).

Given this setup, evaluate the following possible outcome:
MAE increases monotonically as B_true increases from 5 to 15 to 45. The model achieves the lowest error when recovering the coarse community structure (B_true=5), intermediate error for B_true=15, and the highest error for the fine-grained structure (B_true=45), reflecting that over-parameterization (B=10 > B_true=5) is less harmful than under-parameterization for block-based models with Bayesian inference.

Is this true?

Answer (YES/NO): YES